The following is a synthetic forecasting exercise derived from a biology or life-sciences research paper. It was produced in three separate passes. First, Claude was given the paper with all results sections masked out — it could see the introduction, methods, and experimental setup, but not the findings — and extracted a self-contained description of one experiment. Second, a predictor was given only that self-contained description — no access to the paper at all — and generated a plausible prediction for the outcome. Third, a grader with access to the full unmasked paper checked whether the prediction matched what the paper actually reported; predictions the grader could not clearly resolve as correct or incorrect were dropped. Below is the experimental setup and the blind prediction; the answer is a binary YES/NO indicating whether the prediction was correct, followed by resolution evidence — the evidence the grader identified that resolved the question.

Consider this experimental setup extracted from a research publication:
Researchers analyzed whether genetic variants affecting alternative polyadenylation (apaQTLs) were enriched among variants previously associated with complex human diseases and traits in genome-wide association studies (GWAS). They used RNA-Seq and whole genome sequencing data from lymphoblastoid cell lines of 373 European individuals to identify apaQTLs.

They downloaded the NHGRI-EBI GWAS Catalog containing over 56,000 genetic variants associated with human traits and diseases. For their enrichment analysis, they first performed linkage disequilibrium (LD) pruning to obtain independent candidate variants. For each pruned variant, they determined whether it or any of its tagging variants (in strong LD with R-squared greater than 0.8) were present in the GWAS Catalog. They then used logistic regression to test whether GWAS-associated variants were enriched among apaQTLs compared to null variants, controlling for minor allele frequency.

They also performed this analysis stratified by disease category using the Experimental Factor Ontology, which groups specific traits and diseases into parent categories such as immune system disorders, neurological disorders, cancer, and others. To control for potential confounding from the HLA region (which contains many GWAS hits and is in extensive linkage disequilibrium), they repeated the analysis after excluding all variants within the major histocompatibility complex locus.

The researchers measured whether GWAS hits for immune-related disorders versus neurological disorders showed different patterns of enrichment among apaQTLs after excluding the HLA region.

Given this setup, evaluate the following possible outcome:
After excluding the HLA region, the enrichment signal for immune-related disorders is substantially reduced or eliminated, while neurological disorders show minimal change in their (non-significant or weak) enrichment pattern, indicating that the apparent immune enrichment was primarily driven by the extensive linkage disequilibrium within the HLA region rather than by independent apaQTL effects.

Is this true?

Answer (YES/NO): NO